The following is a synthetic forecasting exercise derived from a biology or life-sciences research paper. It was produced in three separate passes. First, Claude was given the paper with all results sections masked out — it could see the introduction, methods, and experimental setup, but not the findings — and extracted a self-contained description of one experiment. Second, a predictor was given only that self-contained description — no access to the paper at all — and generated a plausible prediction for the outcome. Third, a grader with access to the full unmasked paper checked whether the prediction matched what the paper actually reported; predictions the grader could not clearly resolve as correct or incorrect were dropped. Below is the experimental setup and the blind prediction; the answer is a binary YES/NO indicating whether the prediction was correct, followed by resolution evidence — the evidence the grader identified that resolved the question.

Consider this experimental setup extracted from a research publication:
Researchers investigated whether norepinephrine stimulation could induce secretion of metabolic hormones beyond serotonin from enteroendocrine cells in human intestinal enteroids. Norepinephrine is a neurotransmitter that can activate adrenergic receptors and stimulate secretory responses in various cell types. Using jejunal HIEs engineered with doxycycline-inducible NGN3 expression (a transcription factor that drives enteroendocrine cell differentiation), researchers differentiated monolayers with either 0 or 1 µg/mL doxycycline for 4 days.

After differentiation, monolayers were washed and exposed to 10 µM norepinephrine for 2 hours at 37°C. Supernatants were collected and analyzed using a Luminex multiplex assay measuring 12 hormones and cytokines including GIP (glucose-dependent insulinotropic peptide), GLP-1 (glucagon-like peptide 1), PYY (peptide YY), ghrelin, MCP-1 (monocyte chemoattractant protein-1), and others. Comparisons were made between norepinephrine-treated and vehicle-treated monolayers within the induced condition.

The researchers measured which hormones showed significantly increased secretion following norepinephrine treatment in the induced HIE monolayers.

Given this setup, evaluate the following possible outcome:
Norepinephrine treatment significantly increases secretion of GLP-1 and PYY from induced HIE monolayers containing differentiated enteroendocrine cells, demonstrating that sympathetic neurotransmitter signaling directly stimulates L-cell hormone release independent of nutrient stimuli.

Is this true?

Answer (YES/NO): NO